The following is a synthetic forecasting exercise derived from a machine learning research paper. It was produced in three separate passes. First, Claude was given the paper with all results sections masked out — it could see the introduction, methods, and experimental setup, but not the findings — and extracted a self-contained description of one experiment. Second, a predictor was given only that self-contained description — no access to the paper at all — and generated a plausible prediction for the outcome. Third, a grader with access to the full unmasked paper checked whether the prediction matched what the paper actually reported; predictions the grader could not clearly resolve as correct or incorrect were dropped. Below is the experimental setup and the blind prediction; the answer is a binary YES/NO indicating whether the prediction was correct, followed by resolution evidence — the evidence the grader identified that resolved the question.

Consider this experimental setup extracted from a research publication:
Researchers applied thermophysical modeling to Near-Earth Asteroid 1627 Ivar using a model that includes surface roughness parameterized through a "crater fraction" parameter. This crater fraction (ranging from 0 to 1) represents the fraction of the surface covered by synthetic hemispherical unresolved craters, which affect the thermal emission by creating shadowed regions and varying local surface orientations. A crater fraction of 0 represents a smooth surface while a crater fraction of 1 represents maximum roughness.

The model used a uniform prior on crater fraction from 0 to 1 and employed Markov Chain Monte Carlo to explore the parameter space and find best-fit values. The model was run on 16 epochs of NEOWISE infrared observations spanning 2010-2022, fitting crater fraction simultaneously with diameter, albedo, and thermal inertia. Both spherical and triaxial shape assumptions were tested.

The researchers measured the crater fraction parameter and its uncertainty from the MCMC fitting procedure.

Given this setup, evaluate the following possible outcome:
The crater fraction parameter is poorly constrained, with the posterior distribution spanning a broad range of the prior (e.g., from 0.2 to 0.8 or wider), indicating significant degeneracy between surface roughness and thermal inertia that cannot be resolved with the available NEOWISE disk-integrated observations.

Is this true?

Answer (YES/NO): YES